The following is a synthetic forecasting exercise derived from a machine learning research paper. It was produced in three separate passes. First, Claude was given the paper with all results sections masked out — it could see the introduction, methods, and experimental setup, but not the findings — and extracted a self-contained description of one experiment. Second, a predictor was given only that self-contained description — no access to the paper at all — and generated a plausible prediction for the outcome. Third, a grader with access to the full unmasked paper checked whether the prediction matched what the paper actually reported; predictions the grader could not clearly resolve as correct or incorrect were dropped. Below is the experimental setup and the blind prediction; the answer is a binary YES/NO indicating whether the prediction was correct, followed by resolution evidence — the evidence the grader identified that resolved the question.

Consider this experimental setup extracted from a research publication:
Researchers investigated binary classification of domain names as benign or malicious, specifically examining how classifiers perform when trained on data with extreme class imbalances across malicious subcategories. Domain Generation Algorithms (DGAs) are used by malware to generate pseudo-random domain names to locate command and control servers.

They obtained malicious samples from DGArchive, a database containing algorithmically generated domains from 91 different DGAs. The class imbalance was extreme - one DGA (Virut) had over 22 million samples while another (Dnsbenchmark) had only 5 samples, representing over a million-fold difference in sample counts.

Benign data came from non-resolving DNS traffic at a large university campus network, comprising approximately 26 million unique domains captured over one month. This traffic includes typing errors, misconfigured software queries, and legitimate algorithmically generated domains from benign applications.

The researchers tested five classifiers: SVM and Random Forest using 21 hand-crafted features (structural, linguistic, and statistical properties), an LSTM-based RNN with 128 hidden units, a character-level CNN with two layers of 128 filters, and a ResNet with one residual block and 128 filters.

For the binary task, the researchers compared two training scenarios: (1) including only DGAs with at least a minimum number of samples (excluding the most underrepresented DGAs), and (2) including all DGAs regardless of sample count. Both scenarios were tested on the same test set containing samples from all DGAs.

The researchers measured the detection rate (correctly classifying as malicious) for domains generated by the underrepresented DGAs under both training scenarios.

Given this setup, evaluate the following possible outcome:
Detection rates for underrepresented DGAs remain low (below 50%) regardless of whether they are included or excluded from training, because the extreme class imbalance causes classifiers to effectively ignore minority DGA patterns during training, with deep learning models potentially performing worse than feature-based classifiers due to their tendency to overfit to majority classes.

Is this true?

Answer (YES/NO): NO